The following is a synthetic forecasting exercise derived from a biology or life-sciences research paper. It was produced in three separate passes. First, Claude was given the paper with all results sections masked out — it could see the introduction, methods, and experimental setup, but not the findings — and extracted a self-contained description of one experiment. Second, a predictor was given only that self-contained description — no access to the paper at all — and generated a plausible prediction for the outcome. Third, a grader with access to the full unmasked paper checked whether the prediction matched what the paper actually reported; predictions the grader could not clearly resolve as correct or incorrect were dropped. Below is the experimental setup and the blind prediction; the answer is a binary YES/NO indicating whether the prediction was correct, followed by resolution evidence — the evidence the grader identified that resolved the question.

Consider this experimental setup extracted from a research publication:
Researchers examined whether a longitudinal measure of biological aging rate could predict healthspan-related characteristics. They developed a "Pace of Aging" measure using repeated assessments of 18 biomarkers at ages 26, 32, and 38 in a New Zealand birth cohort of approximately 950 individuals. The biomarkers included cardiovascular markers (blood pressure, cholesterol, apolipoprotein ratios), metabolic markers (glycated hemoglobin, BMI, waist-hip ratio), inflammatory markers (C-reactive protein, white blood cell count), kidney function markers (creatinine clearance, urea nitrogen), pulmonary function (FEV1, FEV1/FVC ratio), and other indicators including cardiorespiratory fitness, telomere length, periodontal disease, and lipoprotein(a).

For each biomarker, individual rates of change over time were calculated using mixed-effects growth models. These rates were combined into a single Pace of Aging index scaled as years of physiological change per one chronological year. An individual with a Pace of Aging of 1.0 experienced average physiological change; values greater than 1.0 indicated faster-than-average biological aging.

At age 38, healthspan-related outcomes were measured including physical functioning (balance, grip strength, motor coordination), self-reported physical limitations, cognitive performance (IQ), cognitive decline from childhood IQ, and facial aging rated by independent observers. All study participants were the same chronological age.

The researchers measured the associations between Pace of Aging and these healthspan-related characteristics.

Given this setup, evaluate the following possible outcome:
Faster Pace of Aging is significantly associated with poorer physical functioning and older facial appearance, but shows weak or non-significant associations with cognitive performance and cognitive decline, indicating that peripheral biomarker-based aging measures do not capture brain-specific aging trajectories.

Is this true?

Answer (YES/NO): NO